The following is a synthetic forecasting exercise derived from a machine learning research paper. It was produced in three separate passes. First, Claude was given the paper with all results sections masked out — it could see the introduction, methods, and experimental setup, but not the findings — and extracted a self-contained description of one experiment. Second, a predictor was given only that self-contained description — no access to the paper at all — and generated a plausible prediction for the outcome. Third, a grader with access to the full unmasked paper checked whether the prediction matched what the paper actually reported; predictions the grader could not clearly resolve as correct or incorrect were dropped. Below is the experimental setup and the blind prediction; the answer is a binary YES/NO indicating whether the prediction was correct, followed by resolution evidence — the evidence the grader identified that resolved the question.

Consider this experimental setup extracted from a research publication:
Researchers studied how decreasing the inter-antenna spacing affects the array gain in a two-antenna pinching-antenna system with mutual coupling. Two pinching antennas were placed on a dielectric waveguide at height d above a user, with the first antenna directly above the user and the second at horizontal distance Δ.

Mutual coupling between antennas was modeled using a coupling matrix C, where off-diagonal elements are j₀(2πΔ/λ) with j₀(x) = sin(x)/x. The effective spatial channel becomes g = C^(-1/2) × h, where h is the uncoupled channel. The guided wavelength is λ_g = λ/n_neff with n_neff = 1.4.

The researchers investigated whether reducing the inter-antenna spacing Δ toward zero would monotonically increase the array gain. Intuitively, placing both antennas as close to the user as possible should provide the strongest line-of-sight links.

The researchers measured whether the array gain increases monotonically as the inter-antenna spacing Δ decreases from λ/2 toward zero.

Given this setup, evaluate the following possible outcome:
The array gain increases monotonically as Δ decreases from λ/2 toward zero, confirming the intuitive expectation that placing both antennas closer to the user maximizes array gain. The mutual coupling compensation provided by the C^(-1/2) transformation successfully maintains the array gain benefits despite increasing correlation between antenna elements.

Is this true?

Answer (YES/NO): NO